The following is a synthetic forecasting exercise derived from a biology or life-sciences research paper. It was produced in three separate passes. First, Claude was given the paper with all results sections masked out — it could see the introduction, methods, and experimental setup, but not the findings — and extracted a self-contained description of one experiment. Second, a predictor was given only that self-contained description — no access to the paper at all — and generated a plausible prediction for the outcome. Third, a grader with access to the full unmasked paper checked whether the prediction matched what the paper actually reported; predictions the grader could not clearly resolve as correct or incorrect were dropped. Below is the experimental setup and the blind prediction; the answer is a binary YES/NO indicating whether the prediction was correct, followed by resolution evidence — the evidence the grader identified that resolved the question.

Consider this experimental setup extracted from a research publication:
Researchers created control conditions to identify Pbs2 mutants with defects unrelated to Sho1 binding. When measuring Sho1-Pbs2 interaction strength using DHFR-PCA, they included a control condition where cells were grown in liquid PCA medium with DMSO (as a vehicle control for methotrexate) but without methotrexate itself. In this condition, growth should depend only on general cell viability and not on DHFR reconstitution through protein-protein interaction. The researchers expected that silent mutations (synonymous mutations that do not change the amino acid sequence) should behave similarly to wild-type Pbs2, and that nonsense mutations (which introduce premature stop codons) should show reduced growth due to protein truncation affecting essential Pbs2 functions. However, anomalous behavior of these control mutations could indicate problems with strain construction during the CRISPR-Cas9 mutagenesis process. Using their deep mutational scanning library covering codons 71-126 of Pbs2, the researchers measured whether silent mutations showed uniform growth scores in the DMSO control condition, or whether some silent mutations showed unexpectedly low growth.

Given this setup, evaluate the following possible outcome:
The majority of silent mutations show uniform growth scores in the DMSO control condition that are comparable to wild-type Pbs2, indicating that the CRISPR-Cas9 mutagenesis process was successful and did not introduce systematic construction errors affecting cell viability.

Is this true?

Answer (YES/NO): NO